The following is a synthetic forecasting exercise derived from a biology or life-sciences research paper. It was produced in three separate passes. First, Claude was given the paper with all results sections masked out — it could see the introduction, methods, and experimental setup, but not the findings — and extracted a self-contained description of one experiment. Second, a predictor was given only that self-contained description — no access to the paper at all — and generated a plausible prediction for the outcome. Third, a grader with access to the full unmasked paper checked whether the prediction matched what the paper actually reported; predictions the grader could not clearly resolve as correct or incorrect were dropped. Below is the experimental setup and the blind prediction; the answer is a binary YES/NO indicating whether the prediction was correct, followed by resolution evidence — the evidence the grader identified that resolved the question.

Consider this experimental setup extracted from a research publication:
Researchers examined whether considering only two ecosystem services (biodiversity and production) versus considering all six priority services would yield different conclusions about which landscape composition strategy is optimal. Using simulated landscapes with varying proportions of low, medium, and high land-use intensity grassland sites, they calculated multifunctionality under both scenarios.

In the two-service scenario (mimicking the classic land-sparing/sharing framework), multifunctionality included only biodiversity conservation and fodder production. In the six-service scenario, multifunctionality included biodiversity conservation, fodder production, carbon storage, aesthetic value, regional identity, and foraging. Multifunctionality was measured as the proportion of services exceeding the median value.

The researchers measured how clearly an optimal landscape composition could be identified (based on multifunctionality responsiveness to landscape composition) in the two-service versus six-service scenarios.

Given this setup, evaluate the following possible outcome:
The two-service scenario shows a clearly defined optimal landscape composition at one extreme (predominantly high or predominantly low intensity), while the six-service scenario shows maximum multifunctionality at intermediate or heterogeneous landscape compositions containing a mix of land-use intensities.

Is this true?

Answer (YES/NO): NO